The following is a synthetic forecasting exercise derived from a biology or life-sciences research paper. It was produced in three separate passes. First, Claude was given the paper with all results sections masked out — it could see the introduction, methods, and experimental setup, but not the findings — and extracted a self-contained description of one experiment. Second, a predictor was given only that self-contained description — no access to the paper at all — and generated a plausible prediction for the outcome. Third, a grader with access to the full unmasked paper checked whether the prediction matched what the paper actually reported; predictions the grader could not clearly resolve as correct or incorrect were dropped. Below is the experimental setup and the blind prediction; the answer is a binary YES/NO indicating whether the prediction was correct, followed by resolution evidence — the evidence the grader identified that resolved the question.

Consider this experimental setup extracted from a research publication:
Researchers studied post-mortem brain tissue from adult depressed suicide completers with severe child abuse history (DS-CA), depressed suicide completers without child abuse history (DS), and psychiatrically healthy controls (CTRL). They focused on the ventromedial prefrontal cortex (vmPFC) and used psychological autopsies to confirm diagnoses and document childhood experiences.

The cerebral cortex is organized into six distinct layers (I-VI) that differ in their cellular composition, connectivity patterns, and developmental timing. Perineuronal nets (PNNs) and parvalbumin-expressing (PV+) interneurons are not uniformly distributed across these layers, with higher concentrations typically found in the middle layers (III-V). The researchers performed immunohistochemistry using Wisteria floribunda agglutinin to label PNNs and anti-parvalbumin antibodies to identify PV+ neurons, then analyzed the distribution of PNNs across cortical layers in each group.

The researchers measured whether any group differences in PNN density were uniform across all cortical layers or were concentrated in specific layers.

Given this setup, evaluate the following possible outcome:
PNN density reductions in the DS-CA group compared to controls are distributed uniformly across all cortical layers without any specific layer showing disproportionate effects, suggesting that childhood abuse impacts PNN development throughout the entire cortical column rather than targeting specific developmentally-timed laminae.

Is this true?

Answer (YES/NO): NO